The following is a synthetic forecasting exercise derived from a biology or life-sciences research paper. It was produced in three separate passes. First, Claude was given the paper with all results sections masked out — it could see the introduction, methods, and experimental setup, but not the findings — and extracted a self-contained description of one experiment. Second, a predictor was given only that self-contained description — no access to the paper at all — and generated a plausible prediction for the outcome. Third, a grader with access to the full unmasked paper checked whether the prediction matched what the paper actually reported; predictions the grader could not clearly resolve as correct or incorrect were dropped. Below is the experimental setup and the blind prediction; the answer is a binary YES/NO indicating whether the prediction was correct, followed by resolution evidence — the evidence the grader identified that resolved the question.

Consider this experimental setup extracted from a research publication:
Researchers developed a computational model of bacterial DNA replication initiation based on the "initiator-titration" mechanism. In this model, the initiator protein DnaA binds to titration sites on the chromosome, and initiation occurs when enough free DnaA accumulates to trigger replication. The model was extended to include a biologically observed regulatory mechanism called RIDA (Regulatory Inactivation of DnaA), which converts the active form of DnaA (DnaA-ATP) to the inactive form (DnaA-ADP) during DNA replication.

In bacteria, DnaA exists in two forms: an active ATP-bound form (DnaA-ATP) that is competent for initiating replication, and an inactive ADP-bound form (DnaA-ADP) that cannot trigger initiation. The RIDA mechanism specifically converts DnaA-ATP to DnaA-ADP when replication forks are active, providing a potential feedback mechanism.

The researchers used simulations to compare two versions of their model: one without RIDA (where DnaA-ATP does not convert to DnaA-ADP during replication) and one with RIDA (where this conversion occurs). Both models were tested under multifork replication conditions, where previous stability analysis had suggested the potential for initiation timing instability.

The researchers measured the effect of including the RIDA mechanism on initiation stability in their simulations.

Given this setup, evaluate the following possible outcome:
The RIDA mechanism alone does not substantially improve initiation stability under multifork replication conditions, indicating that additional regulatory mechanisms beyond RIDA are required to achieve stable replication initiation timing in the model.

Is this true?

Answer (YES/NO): NO